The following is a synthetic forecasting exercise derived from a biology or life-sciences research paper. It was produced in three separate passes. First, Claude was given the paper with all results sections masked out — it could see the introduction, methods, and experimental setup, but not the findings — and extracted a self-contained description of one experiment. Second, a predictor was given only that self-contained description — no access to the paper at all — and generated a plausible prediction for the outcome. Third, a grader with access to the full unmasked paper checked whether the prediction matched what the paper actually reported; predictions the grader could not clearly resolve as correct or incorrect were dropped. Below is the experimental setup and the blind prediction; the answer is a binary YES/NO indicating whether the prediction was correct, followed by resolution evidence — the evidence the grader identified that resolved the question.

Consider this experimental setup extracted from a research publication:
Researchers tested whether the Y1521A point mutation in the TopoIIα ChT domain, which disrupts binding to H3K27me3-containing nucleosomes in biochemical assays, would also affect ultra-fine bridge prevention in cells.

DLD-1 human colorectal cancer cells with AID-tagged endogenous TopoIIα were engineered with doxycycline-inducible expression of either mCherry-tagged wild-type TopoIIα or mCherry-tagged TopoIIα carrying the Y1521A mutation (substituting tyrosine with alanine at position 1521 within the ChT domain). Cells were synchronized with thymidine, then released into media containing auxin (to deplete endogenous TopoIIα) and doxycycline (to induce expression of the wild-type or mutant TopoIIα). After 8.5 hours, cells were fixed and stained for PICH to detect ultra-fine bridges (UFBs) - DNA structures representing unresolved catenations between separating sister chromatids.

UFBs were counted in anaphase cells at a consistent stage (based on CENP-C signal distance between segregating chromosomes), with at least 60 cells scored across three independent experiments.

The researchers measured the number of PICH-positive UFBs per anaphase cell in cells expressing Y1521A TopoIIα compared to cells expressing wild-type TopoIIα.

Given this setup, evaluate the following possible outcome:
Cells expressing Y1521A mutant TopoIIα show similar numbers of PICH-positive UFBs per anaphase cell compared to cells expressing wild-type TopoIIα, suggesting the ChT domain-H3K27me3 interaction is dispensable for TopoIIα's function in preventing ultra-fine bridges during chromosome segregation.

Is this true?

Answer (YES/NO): NO